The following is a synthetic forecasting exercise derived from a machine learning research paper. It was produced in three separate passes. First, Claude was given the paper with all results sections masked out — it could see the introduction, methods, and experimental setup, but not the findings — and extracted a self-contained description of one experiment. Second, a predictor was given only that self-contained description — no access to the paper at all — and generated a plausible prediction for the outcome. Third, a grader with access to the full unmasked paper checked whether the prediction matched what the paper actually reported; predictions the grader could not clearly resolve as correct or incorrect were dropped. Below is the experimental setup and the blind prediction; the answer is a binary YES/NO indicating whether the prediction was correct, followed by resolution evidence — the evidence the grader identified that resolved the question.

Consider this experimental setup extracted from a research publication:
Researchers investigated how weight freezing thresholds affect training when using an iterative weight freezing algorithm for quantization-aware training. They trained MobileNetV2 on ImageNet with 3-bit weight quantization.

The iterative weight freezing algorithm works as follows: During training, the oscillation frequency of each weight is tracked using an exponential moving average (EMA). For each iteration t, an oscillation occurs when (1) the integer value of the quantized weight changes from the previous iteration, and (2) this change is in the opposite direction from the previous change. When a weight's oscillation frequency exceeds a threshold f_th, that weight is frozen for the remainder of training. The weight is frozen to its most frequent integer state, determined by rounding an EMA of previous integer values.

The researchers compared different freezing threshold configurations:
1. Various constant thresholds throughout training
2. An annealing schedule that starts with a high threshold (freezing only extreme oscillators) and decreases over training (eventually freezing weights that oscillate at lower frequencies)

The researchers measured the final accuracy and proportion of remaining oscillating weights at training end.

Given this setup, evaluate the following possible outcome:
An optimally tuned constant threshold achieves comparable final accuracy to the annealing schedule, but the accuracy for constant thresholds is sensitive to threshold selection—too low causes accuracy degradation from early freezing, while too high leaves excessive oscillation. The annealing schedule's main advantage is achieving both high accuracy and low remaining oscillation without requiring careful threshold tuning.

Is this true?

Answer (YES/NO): NO